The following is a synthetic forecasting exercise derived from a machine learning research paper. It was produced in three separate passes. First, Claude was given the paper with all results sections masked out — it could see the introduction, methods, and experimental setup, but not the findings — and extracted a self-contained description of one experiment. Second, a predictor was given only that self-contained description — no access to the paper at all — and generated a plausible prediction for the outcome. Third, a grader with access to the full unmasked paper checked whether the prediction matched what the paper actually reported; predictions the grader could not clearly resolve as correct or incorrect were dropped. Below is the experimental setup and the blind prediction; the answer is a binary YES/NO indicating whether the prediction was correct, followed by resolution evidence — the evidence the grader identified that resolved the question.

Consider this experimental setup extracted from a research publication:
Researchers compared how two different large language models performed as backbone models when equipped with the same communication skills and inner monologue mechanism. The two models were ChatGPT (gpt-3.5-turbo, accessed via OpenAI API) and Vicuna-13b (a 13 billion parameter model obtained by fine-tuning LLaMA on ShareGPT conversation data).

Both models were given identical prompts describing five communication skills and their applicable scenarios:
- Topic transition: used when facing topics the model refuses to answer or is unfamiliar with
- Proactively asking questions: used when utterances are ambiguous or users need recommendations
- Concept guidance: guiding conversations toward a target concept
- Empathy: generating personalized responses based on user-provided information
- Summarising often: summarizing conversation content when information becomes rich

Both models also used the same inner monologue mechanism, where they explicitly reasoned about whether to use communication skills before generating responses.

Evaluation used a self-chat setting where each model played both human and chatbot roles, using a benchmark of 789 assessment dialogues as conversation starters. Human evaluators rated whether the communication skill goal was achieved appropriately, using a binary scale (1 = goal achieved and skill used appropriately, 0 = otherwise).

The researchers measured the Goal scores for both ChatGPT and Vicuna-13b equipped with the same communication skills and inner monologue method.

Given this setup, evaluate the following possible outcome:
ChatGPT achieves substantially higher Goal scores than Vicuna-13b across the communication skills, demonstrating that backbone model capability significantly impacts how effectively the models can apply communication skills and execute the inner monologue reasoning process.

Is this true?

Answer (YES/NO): YES